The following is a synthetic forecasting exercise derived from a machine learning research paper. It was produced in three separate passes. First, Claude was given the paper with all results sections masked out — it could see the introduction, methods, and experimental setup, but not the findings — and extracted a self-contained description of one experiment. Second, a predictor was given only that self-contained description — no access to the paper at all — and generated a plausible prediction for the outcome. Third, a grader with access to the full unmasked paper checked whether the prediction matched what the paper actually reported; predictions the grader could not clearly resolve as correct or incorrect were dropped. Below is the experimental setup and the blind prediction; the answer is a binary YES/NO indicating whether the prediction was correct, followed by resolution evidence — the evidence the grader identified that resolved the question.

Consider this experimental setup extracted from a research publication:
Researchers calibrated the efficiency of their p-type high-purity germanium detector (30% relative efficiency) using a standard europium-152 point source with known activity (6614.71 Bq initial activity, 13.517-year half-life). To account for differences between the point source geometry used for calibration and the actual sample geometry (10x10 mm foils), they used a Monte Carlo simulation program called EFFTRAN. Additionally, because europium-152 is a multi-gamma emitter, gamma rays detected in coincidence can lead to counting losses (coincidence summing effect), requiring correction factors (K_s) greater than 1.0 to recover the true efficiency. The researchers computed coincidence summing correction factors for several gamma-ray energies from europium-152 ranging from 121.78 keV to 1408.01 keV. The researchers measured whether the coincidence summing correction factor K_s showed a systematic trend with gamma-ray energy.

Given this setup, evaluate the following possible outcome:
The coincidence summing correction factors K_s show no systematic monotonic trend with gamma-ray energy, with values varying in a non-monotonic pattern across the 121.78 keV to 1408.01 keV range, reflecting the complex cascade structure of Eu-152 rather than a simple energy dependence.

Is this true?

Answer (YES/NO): YES